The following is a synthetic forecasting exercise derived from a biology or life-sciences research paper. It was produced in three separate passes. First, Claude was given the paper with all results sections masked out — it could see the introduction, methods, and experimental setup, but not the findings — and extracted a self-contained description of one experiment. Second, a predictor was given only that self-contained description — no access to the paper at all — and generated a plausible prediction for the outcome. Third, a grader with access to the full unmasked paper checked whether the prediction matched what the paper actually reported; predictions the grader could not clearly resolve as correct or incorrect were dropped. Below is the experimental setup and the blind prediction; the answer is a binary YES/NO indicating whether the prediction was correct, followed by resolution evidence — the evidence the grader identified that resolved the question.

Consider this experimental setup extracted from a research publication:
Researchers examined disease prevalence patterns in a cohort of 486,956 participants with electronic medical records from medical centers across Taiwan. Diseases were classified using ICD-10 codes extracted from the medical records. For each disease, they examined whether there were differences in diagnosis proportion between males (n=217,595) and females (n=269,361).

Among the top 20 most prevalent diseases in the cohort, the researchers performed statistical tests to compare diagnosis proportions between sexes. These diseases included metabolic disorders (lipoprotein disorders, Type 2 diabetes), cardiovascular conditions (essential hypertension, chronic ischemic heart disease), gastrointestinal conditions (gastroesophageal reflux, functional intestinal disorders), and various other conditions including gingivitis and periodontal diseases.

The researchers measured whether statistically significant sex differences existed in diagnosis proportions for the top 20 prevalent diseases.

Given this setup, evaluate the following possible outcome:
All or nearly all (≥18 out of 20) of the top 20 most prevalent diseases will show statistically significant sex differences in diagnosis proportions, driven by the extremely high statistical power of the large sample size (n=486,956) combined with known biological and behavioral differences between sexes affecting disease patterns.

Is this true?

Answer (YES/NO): YES